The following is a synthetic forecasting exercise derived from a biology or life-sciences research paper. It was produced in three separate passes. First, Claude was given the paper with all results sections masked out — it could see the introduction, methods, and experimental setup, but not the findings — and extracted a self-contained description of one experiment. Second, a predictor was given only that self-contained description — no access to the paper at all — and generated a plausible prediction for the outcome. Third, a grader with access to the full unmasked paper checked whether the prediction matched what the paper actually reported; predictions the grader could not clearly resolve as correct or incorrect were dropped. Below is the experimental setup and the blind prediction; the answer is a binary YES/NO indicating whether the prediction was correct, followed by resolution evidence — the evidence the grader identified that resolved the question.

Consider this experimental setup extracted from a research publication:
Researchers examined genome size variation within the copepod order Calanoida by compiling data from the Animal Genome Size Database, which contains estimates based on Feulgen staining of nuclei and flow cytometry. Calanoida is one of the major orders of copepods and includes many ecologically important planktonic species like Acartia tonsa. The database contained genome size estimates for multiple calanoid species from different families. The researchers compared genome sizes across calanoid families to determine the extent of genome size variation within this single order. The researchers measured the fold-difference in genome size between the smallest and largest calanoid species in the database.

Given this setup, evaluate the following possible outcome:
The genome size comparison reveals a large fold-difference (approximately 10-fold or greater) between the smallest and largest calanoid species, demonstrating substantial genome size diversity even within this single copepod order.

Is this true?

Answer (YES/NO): YES